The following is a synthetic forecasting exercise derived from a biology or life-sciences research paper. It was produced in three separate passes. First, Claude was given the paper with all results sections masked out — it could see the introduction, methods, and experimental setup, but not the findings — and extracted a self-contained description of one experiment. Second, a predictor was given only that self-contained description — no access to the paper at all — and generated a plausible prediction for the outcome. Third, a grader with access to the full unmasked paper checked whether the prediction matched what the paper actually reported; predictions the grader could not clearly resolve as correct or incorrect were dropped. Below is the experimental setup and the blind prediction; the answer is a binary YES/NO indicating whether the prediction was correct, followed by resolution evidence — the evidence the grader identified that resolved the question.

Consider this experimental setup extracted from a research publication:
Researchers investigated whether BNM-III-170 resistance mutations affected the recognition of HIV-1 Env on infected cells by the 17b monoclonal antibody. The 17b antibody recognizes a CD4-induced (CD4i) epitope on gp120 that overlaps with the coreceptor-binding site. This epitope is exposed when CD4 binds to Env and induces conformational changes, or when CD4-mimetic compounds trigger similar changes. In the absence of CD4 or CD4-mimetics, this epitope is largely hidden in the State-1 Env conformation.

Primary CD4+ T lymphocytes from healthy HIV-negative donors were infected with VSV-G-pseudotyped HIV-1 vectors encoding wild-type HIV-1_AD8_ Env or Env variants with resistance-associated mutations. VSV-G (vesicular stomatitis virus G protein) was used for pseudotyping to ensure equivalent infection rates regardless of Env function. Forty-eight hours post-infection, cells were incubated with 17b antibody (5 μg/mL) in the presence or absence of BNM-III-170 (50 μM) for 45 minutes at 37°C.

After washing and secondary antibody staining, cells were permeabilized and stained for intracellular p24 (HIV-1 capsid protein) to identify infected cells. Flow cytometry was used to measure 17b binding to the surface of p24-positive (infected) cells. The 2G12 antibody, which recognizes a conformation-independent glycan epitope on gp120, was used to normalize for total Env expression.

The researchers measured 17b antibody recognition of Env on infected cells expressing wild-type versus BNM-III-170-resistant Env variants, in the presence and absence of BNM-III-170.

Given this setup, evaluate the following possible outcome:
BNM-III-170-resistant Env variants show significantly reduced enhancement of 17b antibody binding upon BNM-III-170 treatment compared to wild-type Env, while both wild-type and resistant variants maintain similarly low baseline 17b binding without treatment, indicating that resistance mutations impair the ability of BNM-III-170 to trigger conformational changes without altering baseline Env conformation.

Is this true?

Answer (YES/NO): YES